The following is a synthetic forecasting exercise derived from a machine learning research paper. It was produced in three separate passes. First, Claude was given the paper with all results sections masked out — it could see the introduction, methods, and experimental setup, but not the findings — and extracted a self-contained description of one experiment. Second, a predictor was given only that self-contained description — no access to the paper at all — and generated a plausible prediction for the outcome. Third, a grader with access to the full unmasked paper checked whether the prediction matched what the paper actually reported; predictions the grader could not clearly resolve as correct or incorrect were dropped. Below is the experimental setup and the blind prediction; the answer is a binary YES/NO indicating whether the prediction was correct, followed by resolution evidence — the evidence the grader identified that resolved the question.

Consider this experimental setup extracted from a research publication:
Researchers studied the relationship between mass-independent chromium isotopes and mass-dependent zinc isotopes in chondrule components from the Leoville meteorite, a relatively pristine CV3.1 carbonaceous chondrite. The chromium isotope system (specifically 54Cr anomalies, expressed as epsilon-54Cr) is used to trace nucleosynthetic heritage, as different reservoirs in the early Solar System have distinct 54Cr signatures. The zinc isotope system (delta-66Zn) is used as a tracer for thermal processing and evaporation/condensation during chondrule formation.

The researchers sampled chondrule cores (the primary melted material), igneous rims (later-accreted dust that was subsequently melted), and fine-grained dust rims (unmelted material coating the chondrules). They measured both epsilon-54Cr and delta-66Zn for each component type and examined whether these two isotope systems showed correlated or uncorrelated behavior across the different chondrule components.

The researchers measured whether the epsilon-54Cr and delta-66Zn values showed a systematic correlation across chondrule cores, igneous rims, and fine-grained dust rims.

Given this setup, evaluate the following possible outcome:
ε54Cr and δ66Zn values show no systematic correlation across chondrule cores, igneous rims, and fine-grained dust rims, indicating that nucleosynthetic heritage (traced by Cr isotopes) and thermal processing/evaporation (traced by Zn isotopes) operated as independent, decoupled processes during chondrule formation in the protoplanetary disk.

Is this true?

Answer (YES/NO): NO